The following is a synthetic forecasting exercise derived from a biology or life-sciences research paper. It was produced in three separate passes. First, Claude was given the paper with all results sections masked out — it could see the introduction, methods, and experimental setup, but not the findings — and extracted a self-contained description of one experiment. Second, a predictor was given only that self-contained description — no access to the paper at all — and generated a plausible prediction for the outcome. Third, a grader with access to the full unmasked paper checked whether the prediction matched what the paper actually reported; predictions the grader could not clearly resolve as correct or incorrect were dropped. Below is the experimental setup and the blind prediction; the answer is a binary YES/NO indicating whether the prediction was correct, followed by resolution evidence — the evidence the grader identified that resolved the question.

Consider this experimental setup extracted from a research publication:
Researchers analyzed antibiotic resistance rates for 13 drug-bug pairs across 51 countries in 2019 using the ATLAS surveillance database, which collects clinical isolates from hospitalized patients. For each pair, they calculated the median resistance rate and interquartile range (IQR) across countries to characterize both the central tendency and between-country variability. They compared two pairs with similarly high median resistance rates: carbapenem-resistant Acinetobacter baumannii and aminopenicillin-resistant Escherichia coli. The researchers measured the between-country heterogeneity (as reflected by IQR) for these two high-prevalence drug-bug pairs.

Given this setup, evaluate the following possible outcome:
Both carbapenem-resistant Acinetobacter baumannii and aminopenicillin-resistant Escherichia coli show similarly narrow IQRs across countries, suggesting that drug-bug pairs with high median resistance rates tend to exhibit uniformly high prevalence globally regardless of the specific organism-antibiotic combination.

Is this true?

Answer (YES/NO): NO